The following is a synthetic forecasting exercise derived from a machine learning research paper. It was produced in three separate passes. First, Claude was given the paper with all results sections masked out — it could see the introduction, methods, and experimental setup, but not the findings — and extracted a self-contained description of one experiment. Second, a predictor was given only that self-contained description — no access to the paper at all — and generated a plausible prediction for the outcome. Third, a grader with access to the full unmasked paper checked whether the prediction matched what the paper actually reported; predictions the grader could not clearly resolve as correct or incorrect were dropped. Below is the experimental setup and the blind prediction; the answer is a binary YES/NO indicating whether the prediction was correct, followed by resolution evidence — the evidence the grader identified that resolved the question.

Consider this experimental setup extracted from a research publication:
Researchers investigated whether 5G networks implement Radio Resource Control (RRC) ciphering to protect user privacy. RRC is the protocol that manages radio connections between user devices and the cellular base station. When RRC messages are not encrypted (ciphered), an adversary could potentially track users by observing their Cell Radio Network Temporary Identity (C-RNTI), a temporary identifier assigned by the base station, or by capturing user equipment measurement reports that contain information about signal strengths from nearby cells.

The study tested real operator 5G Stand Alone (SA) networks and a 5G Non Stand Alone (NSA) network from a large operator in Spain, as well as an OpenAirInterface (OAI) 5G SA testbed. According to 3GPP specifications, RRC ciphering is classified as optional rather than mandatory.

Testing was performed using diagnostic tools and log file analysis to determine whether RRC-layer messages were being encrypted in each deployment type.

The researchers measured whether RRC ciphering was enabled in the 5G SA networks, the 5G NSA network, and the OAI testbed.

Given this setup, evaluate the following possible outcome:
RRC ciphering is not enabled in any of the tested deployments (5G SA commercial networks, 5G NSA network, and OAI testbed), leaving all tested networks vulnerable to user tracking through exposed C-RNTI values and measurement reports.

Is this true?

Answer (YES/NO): YES